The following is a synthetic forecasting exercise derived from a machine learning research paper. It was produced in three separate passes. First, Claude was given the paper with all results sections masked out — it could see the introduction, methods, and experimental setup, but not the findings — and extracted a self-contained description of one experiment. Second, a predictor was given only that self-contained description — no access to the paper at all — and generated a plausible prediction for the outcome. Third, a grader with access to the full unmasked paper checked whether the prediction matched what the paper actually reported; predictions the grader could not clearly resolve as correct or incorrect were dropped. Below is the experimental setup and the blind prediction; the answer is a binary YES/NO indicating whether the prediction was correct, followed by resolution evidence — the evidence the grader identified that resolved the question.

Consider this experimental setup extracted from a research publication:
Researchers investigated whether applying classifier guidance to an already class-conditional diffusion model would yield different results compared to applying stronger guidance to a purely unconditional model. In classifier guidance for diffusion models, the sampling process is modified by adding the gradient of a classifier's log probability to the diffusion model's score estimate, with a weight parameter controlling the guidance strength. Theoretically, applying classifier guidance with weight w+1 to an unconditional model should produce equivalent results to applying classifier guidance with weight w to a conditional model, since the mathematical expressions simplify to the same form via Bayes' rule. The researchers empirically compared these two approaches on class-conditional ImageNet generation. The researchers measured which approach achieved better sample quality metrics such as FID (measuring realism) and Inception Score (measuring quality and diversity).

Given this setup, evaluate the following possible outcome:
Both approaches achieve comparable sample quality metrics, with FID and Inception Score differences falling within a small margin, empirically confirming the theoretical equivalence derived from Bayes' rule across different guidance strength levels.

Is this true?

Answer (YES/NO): NO